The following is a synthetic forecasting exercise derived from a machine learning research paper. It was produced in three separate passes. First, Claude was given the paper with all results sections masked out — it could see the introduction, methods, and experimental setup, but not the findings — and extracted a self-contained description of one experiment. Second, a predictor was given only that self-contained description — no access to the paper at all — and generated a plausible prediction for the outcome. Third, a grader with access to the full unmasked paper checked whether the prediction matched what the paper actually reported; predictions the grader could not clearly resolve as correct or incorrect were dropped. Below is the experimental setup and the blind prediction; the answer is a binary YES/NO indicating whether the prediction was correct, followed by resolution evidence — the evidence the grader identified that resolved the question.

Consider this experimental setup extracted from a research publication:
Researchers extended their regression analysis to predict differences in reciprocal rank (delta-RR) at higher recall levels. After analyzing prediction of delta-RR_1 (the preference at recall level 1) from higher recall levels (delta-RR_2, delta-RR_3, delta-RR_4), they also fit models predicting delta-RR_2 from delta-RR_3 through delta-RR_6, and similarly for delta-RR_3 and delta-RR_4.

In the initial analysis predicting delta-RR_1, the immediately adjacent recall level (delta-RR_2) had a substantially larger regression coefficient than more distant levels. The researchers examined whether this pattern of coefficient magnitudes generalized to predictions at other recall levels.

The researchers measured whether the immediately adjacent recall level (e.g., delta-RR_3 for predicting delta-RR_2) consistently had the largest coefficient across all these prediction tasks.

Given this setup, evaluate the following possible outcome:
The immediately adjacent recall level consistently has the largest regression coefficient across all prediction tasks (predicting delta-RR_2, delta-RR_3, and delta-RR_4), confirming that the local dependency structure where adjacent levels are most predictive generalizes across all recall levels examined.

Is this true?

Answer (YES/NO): YES